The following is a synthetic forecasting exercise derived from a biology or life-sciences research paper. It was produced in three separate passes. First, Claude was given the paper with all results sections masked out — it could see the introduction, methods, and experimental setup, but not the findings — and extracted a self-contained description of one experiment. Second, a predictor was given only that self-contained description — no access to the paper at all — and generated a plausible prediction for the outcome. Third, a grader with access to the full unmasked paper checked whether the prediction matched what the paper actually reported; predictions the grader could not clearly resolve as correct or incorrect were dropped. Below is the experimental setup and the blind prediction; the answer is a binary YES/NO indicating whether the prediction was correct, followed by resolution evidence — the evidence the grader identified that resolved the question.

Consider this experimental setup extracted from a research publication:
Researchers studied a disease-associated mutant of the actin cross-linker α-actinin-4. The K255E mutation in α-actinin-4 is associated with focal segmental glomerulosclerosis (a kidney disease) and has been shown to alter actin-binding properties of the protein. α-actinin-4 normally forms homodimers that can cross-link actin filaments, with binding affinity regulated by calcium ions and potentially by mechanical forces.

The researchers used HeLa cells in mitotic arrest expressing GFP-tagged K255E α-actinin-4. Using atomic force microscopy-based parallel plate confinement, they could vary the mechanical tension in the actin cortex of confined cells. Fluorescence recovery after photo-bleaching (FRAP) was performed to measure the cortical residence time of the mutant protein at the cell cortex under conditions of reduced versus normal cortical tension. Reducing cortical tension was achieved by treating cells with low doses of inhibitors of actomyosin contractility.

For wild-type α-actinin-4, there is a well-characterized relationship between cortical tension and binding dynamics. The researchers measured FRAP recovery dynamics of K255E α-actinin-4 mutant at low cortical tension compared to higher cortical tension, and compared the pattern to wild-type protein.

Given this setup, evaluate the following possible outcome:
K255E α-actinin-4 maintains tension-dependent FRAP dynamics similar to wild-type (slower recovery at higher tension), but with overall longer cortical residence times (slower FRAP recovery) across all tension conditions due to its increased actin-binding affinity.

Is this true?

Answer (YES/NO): NO